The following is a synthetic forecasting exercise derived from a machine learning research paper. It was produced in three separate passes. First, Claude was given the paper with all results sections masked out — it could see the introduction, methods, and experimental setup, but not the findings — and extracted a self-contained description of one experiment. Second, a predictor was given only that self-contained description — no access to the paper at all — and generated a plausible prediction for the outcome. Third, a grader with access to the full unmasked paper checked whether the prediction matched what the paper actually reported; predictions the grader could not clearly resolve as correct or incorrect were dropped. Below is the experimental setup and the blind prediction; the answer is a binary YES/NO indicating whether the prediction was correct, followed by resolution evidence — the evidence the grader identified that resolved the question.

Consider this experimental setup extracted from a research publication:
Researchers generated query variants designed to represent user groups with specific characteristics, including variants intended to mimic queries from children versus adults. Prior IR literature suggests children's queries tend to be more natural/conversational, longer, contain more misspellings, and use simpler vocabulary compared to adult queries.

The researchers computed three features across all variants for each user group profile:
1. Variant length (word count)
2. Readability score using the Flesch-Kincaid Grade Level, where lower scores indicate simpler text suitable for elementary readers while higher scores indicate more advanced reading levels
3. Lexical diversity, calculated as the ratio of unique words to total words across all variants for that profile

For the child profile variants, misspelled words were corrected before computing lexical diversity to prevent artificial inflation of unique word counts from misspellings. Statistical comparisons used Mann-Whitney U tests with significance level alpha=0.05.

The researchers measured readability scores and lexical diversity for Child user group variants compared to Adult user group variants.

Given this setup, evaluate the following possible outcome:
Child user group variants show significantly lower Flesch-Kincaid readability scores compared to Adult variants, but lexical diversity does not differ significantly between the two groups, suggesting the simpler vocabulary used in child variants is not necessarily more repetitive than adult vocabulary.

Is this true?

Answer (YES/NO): NO